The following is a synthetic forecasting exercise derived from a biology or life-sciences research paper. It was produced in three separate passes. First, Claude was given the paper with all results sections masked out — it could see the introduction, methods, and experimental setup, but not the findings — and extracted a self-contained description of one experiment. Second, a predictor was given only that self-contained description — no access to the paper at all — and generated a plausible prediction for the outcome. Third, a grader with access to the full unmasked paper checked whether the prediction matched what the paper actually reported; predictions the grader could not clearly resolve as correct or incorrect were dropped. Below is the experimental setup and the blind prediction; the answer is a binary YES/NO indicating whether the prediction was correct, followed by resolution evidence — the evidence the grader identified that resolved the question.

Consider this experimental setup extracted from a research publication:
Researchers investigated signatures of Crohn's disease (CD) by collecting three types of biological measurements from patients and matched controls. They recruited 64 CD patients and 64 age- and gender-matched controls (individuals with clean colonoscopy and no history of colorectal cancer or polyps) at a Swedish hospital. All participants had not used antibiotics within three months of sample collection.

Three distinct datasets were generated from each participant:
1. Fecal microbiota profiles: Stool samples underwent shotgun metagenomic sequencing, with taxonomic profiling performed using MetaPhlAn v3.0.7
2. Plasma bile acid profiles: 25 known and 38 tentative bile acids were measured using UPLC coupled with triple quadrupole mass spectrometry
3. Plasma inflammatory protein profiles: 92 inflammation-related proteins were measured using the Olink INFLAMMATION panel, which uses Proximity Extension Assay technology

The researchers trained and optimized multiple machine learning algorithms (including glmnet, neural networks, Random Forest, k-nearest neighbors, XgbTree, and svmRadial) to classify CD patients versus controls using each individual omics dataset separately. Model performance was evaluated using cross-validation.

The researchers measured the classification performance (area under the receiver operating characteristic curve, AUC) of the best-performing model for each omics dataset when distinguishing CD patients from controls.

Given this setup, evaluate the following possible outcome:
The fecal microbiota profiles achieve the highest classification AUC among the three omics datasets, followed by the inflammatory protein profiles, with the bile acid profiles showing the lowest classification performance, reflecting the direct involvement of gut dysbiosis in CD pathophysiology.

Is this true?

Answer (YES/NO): NO